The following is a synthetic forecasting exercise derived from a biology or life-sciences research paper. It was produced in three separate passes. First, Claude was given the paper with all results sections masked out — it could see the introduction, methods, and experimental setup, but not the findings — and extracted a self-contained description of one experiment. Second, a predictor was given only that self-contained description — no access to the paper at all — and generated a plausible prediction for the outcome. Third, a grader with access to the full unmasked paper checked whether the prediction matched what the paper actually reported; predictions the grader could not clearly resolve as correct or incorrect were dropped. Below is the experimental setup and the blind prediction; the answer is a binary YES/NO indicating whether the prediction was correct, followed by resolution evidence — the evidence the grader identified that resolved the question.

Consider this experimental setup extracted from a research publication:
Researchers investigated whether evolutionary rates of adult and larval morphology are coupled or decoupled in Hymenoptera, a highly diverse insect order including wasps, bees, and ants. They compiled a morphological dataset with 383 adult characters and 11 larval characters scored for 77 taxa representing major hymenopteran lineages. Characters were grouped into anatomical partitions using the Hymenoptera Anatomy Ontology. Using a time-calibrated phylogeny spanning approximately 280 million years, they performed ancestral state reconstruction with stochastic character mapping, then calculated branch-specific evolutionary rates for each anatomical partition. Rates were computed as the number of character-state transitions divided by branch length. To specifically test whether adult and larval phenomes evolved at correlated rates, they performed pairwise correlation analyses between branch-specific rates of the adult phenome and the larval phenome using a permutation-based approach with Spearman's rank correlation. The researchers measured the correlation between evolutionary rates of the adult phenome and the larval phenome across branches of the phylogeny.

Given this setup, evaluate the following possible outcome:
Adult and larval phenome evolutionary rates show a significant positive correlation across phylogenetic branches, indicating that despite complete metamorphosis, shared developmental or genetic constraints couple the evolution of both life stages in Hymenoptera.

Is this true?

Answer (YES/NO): NO